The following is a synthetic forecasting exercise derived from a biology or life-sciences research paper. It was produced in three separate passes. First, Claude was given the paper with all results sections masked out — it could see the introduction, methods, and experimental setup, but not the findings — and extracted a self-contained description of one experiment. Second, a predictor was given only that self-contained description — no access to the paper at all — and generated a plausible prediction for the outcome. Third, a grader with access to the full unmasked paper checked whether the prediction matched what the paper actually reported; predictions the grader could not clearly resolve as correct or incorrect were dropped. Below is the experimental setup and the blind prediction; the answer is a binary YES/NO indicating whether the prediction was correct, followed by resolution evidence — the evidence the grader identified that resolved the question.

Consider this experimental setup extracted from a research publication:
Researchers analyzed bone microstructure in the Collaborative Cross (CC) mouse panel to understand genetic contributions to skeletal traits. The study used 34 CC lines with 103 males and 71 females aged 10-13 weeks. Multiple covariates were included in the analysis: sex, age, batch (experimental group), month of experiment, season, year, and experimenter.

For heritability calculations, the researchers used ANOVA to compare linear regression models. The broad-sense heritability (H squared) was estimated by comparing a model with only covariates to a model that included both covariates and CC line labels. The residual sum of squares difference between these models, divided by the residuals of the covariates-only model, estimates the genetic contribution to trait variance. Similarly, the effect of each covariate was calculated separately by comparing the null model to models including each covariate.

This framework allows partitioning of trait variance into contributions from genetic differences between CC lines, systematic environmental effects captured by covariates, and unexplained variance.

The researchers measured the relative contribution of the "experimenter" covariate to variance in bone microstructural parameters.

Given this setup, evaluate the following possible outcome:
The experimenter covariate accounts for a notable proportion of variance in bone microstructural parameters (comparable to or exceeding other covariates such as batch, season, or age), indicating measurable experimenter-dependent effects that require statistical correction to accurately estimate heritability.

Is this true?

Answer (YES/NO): YES